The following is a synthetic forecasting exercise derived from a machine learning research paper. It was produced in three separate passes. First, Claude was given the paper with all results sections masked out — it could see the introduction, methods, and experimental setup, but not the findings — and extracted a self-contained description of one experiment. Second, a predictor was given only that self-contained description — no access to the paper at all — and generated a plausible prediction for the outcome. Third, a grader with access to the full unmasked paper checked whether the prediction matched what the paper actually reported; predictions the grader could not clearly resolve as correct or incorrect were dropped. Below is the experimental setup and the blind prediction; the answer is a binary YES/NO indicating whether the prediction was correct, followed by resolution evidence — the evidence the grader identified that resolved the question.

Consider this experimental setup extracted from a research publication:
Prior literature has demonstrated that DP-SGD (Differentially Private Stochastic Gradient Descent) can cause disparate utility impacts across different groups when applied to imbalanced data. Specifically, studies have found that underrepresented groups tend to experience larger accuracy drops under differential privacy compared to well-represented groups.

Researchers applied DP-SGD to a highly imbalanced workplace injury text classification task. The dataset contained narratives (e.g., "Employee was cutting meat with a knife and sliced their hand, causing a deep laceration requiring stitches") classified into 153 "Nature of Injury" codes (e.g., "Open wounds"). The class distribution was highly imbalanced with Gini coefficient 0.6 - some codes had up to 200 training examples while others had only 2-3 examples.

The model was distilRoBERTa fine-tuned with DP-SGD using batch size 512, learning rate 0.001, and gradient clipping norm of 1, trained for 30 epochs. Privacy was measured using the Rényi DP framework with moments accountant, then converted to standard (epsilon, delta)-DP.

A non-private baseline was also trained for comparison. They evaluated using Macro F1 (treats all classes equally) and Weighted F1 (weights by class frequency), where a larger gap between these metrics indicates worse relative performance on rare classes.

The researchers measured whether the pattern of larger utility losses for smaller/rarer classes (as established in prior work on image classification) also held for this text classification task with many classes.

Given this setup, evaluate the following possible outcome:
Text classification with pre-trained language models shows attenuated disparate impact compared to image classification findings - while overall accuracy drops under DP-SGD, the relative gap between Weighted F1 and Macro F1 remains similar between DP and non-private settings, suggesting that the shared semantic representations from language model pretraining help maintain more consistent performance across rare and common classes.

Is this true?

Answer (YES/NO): NO